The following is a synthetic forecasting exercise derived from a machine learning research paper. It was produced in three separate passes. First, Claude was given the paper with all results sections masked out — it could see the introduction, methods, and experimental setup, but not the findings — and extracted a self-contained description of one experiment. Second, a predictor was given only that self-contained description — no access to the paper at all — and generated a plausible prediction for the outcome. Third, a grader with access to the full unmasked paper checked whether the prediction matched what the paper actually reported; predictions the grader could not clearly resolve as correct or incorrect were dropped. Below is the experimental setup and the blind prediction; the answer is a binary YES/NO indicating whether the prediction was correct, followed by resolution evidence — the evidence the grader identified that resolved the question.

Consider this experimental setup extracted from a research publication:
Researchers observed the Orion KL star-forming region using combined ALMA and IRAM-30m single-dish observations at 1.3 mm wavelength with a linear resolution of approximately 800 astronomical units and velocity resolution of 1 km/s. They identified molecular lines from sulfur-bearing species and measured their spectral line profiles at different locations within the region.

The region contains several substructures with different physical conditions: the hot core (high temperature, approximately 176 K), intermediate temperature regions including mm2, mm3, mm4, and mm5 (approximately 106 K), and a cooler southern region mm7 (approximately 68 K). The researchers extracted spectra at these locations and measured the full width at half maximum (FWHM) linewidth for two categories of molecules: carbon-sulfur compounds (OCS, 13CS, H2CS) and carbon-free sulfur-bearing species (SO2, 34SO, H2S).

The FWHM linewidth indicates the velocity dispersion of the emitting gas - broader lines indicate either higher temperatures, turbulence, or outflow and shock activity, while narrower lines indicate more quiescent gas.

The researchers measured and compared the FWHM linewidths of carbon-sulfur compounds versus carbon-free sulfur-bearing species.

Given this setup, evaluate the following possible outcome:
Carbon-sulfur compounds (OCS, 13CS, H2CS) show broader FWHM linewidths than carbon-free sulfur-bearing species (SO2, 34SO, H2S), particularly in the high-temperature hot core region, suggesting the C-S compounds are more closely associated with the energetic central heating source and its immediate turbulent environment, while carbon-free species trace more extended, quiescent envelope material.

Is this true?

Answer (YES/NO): NO